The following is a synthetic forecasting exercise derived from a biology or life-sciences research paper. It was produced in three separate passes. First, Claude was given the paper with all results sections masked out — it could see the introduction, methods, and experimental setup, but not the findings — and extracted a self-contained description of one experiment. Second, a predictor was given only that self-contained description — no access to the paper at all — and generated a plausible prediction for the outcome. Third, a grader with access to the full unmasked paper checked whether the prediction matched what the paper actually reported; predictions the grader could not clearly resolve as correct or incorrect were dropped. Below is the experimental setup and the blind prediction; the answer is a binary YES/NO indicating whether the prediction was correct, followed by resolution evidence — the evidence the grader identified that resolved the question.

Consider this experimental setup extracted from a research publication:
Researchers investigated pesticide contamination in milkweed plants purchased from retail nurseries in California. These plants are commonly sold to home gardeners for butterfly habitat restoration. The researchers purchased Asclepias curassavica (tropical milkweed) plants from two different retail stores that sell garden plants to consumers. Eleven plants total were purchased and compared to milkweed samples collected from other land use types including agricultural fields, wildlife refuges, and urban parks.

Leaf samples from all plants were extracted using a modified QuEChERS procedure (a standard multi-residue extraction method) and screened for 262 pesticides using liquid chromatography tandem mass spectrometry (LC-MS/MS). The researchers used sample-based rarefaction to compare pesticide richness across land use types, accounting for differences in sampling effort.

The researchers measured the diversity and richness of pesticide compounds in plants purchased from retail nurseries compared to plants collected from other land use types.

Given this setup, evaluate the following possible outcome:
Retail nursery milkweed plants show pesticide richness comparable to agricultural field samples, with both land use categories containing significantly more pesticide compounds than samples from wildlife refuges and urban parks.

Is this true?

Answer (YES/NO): NO